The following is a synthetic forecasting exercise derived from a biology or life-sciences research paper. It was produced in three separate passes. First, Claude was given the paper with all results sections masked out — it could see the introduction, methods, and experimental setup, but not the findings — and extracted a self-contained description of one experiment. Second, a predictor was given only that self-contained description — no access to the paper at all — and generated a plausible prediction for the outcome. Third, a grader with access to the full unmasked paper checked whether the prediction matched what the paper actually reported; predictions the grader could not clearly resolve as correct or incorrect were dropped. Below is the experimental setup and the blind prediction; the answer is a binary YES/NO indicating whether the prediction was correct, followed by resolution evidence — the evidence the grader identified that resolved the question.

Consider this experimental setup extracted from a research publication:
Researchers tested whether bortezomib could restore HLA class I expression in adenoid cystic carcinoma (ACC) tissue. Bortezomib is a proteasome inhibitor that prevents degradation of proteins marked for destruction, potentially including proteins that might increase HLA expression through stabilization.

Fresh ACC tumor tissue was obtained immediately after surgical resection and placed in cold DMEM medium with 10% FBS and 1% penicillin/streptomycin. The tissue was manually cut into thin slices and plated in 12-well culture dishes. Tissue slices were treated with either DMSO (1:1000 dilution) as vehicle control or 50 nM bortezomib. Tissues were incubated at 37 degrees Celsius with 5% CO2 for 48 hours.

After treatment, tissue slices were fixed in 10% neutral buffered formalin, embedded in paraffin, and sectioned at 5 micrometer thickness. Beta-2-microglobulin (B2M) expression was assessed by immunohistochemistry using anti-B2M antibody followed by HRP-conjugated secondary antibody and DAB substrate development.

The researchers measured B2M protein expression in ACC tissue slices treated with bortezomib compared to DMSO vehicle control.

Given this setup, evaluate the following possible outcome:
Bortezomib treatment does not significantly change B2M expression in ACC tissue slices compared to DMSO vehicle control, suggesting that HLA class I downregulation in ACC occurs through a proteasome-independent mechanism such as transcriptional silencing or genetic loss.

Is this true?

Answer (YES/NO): YES